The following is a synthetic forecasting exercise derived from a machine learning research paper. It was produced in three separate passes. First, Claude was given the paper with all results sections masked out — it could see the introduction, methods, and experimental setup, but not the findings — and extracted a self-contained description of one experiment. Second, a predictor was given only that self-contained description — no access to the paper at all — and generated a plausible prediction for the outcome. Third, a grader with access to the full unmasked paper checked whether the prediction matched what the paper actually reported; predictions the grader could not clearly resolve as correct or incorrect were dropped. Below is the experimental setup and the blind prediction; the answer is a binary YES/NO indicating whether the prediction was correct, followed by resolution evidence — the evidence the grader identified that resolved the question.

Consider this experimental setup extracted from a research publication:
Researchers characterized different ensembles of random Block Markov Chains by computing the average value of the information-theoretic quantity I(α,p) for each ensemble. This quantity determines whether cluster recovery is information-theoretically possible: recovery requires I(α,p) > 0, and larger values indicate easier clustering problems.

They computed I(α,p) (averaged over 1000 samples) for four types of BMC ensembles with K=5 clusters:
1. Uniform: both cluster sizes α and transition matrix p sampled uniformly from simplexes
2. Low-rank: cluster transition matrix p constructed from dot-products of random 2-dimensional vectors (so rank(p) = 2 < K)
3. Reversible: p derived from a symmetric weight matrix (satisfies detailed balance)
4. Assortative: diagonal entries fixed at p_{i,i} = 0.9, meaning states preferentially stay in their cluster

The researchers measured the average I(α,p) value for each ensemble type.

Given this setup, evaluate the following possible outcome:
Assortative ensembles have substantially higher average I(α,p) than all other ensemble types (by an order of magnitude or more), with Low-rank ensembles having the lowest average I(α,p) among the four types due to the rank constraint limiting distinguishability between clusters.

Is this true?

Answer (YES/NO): NO